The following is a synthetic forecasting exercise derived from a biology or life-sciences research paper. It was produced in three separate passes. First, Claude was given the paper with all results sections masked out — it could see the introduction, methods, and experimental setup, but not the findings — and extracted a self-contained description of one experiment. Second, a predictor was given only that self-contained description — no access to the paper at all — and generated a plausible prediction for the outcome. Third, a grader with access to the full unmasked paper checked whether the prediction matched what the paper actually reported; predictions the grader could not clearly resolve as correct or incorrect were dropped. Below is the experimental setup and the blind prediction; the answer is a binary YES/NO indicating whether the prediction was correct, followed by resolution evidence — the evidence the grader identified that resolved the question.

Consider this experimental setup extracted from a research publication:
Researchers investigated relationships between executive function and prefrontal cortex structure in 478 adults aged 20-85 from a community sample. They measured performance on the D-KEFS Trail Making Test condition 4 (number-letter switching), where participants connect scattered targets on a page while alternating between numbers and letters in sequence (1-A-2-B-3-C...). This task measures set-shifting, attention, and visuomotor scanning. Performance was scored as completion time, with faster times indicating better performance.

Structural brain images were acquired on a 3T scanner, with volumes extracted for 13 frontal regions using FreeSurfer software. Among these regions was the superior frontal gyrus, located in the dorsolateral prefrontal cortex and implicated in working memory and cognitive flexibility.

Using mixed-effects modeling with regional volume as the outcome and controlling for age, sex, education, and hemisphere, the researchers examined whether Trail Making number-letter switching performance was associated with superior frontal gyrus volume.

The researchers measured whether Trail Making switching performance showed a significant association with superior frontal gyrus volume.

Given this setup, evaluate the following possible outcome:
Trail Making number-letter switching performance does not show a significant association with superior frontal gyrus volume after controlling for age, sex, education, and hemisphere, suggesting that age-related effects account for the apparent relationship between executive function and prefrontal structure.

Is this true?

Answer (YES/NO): NO